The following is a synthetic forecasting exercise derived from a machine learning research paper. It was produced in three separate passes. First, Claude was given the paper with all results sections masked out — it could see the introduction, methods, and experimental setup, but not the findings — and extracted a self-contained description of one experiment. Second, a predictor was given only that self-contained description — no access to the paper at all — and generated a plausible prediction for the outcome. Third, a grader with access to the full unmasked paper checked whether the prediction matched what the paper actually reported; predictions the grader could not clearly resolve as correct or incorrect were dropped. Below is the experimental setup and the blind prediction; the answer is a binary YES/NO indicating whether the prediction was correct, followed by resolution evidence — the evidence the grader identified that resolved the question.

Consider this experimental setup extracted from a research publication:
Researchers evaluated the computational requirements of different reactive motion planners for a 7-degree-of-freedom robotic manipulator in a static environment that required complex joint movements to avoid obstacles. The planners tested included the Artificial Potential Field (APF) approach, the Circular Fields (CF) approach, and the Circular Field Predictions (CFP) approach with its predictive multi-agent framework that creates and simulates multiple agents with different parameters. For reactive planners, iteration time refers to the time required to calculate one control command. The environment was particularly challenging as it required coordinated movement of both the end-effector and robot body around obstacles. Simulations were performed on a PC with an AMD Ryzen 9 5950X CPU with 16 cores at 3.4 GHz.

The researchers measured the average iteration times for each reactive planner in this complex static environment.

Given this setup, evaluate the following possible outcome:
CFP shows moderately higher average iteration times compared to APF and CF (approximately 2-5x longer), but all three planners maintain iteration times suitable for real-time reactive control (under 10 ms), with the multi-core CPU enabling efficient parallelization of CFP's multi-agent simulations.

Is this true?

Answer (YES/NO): YES